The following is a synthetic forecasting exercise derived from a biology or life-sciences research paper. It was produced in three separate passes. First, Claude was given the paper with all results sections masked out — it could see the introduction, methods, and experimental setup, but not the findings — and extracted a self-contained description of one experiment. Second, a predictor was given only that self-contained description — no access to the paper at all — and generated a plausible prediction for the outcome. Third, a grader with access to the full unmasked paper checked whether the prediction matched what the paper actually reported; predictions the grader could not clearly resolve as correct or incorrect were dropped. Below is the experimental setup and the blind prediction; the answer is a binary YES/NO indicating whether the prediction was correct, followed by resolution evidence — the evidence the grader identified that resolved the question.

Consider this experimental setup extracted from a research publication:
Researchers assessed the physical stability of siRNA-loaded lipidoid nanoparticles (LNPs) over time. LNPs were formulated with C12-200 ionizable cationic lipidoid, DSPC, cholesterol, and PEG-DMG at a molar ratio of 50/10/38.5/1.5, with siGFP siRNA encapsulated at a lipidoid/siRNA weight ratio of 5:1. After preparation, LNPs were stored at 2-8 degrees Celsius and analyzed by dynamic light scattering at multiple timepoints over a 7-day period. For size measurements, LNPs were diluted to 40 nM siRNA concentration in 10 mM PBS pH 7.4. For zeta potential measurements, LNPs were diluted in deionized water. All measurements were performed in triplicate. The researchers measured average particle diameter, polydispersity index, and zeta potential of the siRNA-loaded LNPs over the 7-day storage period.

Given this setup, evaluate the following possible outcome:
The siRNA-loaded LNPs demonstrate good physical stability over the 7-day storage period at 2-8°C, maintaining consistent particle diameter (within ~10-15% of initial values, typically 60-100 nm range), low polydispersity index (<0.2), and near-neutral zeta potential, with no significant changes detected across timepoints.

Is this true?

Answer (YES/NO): NO